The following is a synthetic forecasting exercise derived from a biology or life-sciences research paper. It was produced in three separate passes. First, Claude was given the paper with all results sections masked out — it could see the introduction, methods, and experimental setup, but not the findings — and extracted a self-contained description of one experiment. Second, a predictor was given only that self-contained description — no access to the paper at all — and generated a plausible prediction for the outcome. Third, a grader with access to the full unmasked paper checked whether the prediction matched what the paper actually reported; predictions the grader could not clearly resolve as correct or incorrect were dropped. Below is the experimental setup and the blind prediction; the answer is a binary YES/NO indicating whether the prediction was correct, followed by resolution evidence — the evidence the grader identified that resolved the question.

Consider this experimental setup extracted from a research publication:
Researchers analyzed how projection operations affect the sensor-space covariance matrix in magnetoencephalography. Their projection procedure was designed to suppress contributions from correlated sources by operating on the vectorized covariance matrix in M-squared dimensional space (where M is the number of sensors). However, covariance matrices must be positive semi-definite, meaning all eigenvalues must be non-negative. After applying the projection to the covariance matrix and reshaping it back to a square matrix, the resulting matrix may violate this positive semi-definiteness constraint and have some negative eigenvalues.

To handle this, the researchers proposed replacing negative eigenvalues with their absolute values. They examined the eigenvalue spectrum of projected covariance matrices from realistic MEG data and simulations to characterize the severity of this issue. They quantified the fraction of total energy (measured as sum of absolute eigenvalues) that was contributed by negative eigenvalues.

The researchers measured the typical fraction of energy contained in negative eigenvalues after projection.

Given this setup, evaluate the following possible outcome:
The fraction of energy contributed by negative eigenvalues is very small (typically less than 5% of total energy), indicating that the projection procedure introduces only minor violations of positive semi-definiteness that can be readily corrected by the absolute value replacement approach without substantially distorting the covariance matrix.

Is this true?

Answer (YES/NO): NO